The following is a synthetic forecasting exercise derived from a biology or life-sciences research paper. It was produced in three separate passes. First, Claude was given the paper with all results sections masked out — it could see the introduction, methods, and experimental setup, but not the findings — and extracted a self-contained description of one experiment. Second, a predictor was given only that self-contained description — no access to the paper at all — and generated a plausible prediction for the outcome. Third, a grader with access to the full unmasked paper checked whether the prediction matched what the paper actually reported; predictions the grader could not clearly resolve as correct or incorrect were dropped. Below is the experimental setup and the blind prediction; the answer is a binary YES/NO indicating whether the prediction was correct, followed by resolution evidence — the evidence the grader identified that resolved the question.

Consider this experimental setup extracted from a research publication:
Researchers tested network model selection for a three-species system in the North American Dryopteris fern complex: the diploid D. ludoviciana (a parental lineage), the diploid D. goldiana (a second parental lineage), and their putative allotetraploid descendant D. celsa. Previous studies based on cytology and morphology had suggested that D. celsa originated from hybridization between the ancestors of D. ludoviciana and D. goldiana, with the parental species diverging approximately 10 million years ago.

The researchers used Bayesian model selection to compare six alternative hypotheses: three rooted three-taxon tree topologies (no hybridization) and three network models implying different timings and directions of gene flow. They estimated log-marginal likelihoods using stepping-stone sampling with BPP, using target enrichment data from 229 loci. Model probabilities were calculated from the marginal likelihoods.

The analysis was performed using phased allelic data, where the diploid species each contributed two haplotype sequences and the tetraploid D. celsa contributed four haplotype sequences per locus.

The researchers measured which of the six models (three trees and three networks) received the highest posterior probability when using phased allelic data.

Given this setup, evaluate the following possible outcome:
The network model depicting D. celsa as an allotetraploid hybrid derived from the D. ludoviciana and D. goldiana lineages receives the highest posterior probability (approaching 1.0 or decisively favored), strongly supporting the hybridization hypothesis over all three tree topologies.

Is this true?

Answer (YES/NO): YES